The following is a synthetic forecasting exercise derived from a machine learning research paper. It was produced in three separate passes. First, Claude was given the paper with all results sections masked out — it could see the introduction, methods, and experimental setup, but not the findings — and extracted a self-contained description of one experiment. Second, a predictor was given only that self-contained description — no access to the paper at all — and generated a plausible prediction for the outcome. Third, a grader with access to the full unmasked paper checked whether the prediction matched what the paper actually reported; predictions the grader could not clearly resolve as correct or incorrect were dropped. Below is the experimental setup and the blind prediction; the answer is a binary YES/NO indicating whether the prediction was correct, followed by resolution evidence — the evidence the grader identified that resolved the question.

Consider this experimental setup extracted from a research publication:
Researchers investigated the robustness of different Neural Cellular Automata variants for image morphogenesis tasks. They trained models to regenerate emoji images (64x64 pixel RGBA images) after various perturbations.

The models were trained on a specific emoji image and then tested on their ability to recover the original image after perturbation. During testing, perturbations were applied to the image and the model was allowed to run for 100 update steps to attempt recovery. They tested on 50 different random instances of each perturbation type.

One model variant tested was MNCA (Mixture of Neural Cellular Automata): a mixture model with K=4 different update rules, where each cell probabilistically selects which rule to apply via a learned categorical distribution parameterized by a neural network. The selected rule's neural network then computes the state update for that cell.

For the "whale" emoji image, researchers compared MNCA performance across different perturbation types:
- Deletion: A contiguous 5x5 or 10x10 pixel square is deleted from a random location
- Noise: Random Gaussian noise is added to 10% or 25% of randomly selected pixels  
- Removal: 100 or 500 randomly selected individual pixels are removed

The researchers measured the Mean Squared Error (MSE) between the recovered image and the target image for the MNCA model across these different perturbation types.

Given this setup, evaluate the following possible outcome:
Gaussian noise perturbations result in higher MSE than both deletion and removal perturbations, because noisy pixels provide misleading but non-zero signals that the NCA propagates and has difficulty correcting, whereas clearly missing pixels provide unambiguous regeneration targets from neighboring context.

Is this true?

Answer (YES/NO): YES